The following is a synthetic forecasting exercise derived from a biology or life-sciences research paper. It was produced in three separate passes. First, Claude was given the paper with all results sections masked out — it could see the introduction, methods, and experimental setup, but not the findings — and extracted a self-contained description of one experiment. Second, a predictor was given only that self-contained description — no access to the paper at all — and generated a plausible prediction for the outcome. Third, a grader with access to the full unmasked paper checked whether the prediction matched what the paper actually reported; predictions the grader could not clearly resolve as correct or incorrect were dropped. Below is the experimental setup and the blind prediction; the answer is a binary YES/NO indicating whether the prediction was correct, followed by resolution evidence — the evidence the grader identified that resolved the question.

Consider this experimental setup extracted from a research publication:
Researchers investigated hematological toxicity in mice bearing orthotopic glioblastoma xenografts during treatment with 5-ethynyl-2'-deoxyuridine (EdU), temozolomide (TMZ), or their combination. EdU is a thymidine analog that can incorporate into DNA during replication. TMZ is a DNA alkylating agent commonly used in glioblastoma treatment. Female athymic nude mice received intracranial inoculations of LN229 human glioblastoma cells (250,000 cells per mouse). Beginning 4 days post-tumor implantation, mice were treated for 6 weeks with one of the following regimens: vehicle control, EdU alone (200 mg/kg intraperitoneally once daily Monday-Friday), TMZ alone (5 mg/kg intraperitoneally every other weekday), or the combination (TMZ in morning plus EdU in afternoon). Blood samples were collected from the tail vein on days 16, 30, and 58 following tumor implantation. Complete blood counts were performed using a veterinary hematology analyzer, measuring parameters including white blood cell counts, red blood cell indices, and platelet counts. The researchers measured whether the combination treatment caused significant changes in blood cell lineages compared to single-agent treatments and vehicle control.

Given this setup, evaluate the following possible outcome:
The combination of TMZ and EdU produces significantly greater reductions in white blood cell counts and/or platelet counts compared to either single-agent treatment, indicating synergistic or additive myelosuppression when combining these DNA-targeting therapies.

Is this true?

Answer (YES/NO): NO